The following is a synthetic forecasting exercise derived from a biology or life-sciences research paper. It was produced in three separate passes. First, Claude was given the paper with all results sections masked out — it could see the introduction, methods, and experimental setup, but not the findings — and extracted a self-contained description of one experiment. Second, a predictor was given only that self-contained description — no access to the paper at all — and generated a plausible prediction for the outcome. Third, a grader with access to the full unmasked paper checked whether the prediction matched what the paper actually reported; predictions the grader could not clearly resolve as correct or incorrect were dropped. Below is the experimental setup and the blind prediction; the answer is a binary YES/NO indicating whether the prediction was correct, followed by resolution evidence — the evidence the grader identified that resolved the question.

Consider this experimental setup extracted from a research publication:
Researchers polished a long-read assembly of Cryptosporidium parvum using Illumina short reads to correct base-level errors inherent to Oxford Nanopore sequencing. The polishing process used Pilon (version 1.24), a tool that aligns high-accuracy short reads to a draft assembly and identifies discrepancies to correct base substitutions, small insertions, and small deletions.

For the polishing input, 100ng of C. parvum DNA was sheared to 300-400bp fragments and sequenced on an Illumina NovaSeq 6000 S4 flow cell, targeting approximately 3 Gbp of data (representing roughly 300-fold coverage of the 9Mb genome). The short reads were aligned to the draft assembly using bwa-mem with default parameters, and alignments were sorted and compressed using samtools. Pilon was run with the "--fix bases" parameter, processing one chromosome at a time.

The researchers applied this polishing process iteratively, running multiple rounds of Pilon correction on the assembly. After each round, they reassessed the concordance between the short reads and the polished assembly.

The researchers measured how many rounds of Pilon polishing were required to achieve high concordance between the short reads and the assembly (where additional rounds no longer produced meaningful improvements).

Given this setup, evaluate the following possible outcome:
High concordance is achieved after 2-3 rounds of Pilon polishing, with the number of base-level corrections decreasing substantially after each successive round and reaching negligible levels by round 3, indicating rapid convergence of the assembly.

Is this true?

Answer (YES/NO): YES